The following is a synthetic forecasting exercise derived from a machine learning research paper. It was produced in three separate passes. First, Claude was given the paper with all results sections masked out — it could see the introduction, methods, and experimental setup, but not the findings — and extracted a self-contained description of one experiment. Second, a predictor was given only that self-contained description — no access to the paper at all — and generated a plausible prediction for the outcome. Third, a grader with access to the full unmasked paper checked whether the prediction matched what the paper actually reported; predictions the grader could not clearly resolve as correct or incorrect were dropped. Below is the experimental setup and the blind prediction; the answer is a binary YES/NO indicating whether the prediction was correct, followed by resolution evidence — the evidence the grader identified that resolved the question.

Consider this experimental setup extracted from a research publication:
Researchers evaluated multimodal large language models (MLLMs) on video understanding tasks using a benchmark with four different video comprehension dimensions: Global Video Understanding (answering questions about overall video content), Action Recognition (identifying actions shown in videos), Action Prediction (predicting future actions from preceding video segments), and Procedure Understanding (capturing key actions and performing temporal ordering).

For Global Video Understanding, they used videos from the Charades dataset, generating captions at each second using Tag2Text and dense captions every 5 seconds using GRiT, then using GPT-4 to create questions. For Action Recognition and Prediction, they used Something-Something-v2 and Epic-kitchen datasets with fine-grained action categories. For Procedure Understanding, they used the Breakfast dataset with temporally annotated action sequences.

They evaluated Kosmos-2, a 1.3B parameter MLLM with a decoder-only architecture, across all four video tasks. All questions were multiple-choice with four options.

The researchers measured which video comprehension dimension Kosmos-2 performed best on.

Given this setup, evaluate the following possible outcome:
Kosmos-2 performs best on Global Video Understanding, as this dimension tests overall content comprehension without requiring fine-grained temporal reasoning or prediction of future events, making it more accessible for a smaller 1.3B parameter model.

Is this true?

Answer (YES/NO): YES